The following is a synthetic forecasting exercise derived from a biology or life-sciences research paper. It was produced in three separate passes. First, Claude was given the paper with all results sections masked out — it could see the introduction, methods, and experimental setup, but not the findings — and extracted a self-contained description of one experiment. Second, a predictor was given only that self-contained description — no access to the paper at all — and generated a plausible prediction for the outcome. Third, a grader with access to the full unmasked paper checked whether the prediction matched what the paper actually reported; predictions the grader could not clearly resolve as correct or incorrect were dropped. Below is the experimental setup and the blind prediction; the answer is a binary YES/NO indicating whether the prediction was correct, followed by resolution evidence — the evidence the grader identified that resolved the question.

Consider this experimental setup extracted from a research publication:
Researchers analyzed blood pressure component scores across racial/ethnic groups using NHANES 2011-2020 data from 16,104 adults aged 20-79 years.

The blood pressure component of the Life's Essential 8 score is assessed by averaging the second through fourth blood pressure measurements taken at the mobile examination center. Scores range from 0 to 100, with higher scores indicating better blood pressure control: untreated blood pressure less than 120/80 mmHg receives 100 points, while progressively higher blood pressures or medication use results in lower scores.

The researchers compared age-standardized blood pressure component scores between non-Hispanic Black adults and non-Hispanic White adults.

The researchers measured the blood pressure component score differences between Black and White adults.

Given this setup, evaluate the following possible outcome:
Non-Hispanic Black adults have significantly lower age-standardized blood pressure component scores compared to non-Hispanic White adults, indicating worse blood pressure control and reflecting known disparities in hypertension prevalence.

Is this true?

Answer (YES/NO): YES